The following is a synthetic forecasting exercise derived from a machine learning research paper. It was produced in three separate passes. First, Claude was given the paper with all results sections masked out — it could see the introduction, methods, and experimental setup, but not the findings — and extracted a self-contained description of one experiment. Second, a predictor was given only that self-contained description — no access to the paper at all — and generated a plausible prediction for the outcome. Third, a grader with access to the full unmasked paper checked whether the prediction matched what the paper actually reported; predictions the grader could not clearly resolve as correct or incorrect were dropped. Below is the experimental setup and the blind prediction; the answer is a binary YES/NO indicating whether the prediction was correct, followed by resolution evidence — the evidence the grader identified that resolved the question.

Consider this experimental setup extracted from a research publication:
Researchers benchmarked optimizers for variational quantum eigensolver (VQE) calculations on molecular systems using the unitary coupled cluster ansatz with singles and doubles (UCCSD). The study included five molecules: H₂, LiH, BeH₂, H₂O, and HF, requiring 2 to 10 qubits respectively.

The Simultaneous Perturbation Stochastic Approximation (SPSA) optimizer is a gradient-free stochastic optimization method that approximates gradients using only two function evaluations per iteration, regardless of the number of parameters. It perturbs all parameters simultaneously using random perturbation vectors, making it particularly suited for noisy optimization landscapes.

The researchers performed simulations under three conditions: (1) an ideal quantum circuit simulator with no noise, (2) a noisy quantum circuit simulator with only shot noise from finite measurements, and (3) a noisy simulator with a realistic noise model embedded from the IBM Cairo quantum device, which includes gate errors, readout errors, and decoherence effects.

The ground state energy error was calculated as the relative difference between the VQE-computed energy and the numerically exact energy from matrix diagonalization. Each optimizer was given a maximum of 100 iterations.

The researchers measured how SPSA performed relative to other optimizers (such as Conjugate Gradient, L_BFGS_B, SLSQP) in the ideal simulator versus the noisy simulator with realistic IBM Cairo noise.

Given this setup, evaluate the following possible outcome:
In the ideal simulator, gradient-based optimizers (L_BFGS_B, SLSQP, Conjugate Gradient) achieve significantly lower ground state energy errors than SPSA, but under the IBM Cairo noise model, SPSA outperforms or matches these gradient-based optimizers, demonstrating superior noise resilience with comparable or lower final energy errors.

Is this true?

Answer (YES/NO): YES